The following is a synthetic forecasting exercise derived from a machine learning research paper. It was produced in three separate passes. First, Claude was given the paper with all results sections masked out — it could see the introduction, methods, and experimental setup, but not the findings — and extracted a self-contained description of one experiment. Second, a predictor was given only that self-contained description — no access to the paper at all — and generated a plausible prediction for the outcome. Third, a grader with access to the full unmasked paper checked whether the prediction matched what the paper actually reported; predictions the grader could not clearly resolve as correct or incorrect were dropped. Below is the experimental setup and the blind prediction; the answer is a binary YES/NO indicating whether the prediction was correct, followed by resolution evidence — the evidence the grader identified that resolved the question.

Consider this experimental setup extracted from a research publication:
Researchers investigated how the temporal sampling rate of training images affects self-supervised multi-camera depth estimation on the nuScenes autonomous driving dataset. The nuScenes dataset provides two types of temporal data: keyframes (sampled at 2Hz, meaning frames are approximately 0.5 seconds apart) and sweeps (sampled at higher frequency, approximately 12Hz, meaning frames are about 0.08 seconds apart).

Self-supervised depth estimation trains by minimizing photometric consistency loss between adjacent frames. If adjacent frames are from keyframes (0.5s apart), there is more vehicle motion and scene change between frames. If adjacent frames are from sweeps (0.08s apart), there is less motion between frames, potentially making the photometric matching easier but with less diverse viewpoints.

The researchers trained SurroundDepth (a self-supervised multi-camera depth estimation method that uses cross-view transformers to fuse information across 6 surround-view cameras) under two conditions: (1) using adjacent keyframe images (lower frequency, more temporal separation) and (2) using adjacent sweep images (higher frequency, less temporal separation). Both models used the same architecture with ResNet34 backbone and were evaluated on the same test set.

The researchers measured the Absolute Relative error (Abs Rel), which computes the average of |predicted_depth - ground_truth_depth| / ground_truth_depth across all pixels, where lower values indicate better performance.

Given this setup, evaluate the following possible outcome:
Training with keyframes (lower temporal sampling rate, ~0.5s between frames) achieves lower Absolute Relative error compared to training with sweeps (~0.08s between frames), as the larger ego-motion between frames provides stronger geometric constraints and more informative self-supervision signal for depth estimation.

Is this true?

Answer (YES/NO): NO